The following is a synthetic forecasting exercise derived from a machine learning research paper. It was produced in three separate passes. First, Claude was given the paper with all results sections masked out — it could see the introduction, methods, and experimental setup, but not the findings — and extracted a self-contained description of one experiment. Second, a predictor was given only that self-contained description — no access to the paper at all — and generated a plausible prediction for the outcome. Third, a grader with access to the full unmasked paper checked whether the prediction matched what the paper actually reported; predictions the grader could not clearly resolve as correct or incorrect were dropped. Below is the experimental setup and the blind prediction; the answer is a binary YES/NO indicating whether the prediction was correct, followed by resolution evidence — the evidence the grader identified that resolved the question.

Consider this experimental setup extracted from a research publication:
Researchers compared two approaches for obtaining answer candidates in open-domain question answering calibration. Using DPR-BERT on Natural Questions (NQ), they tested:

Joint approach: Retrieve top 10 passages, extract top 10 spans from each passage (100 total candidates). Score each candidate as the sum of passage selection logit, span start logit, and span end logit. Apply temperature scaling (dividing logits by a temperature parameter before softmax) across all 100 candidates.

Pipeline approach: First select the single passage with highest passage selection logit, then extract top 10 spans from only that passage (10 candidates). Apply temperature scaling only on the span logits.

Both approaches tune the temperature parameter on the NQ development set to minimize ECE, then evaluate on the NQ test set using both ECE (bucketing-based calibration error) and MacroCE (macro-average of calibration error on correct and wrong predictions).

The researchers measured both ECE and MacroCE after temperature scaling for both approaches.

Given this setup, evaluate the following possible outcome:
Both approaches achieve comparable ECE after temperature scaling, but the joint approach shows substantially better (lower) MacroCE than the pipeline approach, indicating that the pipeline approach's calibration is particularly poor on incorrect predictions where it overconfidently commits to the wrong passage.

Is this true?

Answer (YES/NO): NO